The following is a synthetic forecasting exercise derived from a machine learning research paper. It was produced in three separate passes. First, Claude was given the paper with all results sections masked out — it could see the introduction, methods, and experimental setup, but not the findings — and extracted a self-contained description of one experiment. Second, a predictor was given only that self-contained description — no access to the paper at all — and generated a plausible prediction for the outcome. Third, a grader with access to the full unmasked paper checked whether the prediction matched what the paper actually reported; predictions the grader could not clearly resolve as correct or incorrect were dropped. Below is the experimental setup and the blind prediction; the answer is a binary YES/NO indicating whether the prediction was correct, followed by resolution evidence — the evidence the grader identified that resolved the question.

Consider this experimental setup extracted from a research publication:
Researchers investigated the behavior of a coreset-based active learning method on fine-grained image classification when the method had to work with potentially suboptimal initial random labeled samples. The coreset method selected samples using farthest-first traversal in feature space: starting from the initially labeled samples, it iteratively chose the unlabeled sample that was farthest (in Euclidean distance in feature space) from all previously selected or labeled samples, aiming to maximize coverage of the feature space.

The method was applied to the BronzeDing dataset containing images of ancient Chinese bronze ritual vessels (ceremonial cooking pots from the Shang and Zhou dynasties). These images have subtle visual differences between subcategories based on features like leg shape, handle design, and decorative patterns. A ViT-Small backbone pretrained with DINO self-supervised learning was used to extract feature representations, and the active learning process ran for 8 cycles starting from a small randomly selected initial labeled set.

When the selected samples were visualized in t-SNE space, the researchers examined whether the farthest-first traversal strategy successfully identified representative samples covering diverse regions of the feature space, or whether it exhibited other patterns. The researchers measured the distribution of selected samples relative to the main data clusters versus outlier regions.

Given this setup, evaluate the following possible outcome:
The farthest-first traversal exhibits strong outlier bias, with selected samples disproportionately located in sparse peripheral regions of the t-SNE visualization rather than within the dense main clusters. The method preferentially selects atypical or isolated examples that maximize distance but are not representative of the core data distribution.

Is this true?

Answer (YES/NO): YES